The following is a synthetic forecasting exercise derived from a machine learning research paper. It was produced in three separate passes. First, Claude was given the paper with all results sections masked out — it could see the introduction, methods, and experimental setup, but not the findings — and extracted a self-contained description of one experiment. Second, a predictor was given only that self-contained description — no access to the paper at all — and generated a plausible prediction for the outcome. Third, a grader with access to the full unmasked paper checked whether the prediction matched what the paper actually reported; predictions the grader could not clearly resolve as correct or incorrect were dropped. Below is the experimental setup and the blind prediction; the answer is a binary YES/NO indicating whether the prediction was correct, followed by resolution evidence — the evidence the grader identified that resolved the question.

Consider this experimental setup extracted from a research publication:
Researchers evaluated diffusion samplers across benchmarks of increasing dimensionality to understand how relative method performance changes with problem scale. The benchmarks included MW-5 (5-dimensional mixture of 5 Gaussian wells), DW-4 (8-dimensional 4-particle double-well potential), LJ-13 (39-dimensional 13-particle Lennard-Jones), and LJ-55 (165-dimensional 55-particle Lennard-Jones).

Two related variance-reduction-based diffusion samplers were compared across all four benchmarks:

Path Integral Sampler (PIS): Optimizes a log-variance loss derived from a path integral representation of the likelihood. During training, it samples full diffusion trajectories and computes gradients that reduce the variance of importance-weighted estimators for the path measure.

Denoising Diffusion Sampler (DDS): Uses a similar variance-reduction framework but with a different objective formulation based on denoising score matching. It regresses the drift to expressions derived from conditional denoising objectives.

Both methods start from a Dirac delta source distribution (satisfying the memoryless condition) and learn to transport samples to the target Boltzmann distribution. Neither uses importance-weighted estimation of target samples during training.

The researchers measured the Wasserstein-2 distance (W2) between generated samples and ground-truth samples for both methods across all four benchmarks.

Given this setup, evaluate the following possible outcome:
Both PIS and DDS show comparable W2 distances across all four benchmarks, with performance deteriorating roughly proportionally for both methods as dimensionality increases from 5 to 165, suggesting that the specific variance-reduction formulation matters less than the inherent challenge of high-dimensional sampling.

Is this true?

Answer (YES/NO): NO